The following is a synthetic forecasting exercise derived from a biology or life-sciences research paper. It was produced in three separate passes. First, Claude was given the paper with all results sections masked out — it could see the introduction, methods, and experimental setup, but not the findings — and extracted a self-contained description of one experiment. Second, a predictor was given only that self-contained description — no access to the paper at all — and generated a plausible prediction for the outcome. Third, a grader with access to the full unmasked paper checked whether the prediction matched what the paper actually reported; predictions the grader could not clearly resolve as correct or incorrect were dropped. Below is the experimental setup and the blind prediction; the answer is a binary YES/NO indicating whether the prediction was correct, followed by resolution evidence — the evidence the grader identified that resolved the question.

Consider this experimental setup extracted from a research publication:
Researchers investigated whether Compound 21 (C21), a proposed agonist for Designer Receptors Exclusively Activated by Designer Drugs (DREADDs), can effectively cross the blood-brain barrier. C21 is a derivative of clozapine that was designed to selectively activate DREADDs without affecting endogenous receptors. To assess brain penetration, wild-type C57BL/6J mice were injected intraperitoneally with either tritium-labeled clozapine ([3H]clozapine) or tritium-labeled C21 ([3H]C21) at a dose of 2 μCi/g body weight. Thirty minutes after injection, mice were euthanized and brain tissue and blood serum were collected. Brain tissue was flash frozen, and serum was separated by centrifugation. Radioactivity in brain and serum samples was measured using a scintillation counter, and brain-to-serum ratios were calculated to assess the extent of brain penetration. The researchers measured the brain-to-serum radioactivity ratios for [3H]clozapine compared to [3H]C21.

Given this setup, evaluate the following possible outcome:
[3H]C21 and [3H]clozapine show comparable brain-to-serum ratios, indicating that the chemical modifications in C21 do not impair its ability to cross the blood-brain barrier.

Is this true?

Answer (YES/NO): NO